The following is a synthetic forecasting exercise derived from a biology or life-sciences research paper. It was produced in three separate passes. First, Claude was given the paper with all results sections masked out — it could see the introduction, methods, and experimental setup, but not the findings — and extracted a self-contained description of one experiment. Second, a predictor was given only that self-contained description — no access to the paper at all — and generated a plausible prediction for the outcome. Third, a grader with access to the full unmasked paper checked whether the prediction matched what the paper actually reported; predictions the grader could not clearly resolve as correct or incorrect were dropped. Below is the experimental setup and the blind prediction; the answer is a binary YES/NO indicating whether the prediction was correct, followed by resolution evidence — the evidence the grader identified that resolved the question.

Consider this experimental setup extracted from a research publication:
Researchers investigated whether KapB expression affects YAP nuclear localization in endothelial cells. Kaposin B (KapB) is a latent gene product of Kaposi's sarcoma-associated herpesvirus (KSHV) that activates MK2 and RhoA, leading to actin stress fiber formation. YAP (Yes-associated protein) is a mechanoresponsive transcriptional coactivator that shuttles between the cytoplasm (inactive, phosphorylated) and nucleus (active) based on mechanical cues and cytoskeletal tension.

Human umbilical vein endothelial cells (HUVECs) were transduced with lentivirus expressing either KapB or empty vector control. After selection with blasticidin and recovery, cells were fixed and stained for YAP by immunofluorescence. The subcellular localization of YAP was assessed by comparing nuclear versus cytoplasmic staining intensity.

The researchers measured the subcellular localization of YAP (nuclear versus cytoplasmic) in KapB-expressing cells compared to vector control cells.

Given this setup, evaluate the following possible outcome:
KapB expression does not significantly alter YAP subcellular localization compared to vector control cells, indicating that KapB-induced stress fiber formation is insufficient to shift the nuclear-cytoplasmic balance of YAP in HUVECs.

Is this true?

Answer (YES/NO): YES